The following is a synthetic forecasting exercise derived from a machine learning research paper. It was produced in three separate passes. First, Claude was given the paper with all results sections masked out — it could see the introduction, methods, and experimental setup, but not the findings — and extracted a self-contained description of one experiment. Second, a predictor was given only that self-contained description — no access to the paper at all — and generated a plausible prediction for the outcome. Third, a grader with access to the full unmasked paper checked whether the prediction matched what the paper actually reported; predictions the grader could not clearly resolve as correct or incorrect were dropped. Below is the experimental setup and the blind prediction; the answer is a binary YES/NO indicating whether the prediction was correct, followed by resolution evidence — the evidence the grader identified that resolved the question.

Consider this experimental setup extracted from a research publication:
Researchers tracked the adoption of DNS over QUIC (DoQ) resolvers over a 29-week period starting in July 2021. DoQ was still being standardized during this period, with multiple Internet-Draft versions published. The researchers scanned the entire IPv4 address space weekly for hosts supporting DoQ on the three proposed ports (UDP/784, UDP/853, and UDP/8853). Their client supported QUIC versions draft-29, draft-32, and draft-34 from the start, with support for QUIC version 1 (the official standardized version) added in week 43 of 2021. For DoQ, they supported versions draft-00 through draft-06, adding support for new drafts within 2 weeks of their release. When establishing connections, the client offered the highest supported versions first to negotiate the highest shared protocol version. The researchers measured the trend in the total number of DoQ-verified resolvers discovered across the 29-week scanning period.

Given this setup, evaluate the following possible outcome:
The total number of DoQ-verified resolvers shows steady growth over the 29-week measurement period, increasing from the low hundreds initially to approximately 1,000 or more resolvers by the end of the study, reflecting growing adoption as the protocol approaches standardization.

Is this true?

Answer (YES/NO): NO